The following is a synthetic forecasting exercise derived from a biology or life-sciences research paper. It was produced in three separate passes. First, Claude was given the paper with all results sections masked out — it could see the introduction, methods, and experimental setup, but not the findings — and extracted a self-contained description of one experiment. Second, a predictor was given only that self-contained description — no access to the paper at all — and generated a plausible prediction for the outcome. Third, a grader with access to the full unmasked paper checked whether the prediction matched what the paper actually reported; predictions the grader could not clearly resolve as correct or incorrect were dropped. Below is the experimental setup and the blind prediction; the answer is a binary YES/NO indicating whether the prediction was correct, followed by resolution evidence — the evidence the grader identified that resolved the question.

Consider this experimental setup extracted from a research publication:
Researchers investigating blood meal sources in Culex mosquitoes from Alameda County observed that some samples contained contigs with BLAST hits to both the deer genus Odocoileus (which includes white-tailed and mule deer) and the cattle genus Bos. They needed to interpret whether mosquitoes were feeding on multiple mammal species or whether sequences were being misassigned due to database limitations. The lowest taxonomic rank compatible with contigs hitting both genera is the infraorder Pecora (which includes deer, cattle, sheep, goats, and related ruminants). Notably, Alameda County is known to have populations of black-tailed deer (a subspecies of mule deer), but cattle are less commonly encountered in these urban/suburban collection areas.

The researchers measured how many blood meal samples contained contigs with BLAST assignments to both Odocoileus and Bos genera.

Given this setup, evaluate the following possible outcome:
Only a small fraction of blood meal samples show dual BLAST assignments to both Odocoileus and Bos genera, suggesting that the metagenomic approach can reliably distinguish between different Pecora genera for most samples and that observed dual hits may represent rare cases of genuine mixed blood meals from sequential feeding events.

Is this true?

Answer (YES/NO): NO